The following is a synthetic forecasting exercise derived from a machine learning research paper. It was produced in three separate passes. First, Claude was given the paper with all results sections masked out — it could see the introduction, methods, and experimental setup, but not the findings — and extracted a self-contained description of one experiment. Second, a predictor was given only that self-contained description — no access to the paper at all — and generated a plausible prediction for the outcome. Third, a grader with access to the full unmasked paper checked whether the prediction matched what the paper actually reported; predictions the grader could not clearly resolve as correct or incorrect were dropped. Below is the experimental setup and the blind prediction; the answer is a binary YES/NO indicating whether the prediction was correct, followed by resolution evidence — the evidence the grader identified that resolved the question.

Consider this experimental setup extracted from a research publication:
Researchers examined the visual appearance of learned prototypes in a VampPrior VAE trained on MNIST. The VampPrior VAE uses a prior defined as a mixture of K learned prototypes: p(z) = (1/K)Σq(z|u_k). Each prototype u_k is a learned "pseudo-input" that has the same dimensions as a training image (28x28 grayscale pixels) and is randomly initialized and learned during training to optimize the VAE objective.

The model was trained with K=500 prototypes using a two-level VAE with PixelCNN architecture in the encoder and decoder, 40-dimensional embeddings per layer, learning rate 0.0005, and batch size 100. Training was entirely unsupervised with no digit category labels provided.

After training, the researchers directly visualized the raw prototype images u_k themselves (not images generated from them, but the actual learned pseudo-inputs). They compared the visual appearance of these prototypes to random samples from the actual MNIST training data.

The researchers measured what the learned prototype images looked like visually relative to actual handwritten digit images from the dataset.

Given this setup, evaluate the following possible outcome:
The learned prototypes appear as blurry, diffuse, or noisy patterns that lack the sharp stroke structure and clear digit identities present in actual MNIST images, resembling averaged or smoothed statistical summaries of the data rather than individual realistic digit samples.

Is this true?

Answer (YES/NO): YES